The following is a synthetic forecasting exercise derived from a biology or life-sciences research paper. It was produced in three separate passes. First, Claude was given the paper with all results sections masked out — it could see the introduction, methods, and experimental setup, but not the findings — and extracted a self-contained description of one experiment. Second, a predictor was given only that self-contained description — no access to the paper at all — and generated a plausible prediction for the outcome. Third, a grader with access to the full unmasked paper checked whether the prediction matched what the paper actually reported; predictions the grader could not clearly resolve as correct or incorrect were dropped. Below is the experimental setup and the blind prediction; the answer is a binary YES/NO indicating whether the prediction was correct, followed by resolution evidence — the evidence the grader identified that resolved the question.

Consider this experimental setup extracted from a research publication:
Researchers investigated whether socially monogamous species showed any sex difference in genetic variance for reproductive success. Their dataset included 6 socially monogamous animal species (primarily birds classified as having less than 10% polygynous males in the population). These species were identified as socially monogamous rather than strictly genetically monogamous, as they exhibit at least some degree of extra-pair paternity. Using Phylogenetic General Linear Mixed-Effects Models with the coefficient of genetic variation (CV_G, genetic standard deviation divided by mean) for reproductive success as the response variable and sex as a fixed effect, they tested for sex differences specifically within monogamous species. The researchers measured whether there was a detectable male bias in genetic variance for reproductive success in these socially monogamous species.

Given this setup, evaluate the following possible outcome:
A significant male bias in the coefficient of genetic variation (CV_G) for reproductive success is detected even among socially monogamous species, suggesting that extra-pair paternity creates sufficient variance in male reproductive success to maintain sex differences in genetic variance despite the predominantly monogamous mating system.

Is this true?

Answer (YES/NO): NO